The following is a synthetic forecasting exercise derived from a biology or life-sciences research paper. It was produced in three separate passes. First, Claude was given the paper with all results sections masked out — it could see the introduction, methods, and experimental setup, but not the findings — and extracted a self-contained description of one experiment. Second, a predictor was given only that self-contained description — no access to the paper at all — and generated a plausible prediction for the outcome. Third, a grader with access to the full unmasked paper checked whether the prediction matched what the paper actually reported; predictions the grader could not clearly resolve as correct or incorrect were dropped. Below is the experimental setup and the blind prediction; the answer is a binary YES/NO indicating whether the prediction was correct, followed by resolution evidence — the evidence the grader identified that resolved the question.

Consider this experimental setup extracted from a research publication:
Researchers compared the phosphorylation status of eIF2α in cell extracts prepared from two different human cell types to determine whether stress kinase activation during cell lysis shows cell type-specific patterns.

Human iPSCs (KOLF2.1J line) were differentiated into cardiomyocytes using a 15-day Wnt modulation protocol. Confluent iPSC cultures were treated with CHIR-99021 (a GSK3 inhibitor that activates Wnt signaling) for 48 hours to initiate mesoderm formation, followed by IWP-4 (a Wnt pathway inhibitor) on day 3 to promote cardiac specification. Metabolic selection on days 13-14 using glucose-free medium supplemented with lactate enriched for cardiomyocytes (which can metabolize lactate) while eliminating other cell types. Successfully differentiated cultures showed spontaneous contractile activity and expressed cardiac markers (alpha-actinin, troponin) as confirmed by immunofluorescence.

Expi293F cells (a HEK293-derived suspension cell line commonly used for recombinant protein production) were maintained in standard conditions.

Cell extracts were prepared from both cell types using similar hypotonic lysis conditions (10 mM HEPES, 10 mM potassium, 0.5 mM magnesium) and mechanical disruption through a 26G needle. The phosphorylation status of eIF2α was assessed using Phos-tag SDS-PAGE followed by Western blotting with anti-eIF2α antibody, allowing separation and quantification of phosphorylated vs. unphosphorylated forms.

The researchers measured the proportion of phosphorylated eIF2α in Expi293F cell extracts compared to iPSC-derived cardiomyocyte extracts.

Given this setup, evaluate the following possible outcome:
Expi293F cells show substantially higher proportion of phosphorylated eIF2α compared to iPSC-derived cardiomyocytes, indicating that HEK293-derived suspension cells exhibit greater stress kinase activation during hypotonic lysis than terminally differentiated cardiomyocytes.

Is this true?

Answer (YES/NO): YES